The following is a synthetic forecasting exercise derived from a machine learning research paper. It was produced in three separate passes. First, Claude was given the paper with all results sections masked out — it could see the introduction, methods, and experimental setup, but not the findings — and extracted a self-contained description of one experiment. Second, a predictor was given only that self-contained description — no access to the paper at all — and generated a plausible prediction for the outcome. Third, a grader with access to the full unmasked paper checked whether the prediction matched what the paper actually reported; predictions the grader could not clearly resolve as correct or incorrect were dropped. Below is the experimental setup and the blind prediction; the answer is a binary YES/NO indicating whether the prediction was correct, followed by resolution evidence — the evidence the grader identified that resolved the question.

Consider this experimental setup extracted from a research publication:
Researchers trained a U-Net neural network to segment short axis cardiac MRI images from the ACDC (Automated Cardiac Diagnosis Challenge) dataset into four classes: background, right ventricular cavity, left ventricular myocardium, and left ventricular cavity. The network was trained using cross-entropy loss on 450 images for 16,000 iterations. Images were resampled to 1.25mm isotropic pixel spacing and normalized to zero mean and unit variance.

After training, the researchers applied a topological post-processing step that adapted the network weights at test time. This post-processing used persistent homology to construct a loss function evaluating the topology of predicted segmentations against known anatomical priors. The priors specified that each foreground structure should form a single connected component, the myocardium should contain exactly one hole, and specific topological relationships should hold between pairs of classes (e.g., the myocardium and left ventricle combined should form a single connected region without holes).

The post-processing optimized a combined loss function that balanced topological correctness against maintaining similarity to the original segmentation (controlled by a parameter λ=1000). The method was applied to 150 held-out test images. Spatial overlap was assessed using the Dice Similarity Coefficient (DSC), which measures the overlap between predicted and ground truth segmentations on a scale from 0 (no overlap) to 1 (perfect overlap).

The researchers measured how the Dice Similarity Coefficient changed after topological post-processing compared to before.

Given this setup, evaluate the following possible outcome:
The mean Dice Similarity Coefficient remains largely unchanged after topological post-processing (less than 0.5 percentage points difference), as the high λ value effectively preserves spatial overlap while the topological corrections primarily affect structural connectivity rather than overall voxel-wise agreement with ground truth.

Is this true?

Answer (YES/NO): YES